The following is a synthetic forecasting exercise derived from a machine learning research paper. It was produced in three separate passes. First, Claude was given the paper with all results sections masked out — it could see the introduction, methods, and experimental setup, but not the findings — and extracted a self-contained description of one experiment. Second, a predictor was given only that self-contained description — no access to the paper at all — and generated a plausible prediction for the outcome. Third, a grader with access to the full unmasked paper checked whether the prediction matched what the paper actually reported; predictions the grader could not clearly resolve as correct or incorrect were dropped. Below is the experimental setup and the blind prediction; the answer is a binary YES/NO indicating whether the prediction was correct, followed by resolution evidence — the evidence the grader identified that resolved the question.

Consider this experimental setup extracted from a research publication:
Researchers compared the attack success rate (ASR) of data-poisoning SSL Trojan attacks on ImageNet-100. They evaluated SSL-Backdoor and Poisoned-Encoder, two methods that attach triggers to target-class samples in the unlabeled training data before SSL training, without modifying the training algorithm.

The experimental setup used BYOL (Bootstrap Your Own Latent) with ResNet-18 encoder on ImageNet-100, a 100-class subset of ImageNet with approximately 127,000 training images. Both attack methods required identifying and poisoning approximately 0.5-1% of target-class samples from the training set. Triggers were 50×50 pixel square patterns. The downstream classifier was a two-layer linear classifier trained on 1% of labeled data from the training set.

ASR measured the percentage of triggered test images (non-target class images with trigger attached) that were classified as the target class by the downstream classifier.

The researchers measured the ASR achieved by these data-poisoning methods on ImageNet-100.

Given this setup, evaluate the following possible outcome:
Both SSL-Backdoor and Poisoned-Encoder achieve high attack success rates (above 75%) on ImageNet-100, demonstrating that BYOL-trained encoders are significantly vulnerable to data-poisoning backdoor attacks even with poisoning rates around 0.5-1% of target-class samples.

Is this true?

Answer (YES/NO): NO